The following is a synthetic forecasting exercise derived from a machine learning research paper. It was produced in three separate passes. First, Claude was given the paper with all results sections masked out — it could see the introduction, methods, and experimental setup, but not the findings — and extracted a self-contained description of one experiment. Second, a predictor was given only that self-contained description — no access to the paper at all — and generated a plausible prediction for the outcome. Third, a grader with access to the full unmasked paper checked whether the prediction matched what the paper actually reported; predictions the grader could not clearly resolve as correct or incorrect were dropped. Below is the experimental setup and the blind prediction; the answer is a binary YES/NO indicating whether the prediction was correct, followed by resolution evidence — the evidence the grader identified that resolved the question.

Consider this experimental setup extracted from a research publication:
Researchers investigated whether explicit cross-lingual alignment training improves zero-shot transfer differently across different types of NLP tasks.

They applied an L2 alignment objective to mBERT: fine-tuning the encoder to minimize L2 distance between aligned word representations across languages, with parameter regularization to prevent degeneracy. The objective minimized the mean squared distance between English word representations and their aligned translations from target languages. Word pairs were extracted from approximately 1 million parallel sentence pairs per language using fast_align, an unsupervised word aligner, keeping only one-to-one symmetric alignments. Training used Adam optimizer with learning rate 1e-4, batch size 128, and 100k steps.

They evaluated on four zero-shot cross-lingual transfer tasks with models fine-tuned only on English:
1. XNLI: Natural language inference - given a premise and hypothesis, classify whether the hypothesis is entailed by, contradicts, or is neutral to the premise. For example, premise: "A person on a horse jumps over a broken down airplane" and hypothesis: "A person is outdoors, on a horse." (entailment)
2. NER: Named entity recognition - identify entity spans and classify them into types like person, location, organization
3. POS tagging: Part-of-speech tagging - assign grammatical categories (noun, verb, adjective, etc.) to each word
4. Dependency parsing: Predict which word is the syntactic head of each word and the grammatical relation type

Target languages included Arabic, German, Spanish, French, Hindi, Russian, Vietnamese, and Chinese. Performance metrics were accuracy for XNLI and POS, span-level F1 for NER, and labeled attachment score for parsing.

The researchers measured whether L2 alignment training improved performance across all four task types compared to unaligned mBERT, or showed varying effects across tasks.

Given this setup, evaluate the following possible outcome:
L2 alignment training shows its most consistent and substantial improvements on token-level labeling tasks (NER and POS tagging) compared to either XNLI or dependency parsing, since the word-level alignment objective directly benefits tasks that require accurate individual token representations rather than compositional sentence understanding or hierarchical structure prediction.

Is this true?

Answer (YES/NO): NO